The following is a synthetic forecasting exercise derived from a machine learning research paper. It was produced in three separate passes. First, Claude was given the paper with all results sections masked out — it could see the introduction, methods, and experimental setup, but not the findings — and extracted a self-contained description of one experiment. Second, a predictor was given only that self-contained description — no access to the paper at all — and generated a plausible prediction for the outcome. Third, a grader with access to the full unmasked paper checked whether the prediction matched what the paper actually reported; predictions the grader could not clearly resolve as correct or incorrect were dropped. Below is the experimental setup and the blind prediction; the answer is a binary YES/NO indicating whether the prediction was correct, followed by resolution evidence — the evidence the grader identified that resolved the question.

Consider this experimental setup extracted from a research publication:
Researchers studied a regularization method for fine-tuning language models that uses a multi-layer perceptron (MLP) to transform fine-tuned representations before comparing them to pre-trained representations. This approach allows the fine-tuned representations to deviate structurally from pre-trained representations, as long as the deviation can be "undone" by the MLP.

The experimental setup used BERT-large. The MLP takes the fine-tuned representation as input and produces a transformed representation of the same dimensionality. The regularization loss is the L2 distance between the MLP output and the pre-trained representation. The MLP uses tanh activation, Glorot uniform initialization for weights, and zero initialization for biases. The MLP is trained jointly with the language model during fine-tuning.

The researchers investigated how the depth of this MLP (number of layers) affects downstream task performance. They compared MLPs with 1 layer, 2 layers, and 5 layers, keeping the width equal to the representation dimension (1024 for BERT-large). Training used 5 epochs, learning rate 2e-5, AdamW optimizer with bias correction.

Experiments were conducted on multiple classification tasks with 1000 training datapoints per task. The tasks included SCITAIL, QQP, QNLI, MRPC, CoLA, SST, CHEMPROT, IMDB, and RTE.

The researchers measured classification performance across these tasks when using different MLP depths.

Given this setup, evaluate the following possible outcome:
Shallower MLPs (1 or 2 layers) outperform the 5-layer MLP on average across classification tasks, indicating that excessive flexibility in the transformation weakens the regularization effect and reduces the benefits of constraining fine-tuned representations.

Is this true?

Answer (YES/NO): YES